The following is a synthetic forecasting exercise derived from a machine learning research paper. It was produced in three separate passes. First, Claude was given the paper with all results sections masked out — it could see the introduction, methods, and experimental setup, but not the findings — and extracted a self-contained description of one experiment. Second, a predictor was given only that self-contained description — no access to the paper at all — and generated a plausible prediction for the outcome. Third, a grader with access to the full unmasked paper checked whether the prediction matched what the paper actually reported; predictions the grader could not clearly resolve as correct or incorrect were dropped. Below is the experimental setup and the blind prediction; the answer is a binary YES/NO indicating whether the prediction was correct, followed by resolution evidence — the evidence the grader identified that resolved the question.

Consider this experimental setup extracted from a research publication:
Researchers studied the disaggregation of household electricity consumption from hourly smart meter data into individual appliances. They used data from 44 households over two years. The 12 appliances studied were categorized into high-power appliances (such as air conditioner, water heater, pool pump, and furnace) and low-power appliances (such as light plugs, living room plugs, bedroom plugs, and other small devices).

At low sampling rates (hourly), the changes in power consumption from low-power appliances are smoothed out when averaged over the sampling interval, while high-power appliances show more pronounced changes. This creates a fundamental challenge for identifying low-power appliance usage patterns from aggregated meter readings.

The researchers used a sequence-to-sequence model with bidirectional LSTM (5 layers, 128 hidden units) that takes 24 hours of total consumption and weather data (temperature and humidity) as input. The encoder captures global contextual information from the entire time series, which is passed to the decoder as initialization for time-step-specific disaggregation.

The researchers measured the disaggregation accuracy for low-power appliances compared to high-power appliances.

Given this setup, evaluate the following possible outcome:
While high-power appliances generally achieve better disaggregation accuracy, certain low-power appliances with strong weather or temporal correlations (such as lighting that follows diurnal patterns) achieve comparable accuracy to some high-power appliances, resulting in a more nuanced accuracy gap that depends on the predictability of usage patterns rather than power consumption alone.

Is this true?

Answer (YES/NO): NO